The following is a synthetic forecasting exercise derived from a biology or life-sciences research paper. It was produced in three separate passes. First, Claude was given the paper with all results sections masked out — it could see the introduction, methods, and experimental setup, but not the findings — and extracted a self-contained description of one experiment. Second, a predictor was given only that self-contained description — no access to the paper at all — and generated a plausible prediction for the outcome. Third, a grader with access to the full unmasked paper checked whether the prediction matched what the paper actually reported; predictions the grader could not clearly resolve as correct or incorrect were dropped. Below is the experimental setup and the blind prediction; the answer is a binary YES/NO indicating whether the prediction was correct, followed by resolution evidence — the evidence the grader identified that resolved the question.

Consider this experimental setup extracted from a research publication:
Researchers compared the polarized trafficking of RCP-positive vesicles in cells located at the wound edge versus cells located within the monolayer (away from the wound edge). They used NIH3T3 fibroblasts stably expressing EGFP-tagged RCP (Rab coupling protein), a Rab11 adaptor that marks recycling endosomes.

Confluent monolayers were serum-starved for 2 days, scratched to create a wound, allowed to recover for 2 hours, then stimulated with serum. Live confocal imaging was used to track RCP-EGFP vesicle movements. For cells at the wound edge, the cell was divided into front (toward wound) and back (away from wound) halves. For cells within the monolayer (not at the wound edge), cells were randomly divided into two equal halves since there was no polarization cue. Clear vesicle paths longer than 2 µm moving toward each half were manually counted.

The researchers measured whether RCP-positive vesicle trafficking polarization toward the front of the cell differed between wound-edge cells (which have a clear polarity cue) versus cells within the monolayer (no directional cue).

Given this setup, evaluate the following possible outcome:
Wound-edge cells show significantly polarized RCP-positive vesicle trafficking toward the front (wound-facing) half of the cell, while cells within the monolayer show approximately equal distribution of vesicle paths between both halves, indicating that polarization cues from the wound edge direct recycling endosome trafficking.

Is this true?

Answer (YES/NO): YES